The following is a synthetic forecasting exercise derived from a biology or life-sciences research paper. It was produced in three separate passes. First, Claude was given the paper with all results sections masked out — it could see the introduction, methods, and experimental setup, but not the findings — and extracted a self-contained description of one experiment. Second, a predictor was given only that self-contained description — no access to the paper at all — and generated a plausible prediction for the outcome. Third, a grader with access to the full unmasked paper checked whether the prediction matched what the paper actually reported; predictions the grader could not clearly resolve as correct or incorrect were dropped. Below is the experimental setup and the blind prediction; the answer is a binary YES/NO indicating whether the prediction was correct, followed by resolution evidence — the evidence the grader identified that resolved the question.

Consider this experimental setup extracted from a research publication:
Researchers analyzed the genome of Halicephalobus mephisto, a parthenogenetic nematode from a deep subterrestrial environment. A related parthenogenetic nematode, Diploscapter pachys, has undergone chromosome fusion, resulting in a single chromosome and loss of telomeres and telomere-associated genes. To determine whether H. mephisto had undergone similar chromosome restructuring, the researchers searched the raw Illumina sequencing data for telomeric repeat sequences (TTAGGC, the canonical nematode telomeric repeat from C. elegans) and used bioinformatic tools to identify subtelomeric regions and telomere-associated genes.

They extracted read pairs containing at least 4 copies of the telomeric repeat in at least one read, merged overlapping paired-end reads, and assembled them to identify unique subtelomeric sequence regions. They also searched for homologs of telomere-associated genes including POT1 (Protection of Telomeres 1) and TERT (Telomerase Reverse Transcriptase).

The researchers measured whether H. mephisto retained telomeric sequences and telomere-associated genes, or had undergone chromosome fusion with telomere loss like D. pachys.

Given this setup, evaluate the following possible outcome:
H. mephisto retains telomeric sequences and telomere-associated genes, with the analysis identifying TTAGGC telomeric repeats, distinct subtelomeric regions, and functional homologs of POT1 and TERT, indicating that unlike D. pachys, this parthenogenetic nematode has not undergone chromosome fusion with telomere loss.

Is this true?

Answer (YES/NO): YES